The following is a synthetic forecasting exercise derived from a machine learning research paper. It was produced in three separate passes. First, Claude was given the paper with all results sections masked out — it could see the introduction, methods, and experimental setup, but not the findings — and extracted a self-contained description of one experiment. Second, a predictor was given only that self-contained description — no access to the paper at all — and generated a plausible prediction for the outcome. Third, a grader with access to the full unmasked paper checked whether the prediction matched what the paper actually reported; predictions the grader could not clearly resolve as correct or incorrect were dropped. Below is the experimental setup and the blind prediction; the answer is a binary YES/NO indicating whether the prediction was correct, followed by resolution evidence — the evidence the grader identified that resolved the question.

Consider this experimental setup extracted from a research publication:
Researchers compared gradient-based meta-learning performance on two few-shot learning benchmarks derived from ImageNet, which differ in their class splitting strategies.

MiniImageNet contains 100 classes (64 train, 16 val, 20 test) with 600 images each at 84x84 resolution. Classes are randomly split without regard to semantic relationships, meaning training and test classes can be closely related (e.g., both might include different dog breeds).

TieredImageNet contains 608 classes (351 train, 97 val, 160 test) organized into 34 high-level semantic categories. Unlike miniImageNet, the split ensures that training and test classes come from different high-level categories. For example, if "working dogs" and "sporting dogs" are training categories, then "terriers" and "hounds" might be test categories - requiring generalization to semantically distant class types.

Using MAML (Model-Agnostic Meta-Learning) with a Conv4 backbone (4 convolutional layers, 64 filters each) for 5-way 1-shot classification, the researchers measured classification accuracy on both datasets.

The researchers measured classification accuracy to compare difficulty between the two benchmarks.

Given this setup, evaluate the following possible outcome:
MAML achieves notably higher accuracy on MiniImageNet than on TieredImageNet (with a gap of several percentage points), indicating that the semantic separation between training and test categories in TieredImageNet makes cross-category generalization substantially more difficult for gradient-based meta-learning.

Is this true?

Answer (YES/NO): NO